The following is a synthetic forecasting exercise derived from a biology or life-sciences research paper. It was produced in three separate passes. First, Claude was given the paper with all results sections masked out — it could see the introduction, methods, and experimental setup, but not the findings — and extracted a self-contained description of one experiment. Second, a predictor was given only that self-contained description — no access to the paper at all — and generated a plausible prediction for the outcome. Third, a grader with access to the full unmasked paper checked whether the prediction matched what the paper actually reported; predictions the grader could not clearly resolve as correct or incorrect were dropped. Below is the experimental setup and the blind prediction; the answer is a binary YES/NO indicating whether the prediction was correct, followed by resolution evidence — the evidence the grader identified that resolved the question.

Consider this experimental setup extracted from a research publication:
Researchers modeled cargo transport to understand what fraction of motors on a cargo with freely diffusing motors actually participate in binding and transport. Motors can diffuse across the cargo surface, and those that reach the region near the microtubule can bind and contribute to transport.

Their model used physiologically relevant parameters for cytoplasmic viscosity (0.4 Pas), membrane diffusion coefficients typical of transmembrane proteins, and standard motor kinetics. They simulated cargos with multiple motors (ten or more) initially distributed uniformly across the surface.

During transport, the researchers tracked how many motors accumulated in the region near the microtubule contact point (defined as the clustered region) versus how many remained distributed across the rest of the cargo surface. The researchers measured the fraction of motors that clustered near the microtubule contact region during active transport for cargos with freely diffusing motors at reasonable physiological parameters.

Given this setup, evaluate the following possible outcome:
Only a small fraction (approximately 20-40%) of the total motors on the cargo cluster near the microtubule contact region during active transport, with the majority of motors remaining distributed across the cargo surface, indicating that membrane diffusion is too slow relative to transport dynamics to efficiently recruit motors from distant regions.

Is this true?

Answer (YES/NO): YES